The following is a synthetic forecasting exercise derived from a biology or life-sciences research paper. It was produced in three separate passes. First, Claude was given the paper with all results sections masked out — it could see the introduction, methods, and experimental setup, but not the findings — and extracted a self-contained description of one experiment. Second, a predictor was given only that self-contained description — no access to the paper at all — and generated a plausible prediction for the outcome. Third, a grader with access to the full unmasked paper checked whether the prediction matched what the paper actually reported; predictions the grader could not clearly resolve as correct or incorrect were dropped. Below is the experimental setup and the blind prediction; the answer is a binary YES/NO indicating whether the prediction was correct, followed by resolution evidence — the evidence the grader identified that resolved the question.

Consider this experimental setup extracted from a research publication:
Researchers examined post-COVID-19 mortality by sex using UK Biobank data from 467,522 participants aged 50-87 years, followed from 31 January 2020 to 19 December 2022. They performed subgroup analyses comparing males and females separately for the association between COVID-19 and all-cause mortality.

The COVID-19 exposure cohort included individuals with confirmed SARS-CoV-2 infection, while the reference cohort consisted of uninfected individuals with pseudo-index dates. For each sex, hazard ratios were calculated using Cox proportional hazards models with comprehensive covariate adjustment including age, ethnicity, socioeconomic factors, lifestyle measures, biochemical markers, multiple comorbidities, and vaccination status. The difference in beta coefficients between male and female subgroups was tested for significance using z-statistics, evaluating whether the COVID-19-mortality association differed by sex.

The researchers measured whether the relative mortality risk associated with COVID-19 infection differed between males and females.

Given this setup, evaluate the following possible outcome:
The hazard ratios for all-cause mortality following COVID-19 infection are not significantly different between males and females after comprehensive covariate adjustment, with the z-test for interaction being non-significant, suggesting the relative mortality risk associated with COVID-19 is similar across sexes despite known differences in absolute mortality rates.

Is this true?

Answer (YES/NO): YES